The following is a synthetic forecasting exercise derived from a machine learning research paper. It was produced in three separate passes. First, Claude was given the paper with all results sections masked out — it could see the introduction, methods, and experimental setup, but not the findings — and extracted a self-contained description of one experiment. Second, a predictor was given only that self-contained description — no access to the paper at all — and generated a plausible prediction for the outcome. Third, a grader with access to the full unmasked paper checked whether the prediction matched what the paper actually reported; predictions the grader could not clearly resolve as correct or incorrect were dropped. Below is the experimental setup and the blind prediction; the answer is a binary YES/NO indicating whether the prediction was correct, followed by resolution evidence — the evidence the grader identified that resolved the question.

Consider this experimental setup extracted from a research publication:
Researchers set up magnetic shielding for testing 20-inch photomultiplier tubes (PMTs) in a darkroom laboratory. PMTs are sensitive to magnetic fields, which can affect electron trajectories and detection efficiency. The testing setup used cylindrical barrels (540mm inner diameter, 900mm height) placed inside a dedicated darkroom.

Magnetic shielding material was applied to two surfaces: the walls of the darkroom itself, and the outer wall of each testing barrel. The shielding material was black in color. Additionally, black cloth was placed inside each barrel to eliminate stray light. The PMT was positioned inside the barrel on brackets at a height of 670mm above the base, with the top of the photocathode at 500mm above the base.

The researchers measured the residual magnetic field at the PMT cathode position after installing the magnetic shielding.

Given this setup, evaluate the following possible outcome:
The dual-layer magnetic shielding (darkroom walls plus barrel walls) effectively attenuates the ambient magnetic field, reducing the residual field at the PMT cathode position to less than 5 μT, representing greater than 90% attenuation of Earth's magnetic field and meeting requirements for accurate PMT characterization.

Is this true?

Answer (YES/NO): YES